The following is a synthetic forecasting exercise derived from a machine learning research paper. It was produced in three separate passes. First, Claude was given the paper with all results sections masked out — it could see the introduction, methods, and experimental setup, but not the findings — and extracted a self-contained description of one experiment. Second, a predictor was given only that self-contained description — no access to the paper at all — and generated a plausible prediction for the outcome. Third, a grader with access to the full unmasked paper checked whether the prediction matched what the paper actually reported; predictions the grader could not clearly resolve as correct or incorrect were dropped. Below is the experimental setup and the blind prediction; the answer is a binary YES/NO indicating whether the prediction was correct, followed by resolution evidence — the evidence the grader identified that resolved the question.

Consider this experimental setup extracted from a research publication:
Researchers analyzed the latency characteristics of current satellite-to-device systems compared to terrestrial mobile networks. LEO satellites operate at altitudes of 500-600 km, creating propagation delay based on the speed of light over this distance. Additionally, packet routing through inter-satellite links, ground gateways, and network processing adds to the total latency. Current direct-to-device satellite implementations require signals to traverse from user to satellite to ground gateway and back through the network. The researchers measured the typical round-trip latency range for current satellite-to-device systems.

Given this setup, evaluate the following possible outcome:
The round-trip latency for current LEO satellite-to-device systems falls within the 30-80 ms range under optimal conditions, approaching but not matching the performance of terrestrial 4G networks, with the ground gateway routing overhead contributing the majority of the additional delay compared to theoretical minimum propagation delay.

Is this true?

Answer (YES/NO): NO